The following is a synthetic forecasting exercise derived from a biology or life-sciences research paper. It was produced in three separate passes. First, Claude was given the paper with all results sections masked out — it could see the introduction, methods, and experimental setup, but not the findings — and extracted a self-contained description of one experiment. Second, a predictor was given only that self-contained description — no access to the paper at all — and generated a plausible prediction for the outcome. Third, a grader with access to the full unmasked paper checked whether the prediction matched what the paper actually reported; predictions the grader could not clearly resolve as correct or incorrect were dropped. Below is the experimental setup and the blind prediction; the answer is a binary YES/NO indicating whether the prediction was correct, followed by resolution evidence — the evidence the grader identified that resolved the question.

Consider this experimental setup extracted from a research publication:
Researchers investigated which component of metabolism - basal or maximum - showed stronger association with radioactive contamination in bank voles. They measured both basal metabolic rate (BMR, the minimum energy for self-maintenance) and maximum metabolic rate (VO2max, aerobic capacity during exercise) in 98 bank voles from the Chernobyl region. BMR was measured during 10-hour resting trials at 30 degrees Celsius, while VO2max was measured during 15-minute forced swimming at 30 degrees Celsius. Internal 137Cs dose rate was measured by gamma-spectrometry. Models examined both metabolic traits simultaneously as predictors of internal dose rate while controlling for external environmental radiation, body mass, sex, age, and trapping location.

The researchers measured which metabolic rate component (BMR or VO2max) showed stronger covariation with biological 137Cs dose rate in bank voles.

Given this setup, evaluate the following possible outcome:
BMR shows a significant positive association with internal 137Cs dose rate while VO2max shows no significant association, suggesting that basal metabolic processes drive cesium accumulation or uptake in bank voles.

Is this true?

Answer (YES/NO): NO